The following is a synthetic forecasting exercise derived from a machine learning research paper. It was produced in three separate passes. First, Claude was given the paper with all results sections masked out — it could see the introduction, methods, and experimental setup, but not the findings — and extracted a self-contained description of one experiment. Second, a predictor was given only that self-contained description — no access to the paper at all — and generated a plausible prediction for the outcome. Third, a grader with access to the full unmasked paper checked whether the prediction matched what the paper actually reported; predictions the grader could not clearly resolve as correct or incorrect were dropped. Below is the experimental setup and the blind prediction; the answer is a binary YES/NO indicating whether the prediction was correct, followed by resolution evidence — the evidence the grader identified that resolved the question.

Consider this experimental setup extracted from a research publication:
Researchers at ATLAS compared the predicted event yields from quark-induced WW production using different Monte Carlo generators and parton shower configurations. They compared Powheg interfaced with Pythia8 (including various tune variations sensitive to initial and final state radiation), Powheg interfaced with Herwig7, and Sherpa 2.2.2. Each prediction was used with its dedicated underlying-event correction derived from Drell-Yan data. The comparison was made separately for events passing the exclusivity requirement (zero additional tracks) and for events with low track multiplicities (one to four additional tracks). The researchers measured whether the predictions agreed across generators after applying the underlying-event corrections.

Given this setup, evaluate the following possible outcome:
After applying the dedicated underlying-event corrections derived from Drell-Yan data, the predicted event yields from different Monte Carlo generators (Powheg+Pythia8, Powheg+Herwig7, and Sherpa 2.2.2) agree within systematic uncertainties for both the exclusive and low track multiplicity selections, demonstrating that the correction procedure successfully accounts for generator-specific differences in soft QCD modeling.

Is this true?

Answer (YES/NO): NO